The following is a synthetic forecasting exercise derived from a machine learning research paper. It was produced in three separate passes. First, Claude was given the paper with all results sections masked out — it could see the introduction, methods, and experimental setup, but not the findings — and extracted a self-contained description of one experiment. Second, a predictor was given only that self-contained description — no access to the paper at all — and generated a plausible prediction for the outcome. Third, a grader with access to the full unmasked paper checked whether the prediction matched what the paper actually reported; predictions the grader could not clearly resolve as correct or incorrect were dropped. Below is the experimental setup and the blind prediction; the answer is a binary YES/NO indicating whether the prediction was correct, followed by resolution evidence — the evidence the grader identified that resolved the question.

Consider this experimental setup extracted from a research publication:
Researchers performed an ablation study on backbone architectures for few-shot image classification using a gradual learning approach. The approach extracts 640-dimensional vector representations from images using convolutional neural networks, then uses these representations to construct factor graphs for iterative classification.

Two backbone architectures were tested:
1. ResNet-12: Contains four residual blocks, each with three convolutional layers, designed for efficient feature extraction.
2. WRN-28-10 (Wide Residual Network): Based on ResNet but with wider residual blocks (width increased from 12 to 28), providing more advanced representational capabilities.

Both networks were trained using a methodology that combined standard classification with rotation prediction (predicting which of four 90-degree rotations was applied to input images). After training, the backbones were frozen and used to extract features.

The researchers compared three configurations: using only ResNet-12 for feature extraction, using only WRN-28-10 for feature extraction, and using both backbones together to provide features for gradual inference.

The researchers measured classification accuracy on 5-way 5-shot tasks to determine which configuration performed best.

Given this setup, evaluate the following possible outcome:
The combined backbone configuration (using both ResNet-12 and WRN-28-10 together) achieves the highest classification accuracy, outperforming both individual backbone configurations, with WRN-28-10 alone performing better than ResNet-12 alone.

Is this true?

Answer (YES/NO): NO